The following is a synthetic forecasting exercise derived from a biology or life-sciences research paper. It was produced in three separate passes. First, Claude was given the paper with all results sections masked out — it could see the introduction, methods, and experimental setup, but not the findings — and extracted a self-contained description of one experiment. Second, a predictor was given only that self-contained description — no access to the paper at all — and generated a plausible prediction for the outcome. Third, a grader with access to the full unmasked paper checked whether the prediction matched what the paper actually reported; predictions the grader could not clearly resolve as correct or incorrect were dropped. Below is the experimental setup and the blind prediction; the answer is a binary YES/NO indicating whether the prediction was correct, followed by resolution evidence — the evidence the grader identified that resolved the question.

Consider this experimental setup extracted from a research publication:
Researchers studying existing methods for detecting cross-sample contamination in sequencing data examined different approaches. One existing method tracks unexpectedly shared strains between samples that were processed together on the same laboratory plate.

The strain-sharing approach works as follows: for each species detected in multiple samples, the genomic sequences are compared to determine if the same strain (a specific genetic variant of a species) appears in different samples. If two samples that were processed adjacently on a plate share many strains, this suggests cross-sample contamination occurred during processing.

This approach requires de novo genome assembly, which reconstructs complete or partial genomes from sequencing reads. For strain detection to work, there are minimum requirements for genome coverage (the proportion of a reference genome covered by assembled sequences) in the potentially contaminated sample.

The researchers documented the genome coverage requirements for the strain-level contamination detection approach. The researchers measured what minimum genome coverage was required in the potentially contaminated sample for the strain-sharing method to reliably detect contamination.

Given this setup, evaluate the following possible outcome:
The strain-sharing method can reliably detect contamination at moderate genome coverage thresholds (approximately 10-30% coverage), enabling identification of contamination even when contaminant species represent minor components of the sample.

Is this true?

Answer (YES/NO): NO